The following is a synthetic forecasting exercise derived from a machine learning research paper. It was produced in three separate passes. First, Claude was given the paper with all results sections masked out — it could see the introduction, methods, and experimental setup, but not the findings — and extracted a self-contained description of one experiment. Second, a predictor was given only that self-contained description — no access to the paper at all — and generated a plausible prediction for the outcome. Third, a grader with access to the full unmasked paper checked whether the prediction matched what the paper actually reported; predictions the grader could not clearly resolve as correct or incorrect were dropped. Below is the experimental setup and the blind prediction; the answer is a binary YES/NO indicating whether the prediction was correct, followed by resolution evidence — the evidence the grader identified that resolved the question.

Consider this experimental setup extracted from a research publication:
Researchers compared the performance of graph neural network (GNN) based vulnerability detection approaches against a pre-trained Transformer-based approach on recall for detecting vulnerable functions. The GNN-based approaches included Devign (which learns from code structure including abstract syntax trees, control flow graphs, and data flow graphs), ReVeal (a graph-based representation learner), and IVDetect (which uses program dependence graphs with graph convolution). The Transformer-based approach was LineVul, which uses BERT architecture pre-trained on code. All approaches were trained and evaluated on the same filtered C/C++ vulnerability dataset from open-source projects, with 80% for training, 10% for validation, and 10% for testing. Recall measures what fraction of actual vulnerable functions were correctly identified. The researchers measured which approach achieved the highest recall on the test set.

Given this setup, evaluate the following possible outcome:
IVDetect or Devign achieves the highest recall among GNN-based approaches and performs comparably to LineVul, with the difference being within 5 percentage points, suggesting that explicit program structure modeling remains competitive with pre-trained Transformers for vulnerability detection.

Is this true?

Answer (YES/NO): YES